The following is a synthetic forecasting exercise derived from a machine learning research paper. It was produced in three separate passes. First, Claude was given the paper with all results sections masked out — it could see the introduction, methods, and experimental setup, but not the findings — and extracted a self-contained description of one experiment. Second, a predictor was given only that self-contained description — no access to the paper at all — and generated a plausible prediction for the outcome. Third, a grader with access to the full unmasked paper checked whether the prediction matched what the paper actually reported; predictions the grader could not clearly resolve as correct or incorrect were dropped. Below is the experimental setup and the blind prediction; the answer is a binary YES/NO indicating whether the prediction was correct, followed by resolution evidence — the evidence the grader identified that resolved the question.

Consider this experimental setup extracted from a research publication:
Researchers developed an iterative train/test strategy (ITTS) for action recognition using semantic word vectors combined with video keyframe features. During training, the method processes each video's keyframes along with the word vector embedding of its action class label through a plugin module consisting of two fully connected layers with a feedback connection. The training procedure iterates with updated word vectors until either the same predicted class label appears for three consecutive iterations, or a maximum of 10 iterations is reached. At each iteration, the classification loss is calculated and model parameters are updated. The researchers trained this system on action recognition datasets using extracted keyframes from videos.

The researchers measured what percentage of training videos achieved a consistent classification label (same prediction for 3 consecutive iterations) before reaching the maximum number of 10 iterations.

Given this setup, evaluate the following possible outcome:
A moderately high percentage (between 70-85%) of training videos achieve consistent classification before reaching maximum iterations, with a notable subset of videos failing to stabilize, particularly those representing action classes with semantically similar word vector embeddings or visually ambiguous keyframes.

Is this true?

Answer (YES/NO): NO